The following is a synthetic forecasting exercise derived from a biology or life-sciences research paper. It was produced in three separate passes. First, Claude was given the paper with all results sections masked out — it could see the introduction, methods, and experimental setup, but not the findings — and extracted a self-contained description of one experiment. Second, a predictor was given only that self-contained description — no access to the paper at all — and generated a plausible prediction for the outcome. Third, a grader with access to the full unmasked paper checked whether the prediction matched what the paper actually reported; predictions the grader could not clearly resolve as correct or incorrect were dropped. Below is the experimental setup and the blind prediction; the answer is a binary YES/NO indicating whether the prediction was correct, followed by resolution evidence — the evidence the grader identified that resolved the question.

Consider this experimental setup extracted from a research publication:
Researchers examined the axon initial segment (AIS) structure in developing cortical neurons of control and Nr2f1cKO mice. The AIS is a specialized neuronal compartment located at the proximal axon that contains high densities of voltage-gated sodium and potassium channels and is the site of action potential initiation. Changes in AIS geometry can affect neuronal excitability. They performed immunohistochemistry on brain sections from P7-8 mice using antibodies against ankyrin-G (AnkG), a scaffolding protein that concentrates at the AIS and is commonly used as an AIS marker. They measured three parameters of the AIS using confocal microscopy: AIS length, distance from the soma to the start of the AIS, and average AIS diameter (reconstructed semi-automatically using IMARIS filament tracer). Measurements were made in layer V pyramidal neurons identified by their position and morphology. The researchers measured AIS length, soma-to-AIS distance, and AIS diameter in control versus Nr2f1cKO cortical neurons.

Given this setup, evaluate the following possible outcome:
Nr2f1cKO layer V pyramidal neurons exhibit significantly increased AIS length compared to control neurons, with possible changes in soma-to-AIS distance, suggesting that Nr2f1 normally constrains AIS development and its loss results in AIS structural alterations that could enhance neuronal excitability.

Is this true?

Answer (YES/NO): NO